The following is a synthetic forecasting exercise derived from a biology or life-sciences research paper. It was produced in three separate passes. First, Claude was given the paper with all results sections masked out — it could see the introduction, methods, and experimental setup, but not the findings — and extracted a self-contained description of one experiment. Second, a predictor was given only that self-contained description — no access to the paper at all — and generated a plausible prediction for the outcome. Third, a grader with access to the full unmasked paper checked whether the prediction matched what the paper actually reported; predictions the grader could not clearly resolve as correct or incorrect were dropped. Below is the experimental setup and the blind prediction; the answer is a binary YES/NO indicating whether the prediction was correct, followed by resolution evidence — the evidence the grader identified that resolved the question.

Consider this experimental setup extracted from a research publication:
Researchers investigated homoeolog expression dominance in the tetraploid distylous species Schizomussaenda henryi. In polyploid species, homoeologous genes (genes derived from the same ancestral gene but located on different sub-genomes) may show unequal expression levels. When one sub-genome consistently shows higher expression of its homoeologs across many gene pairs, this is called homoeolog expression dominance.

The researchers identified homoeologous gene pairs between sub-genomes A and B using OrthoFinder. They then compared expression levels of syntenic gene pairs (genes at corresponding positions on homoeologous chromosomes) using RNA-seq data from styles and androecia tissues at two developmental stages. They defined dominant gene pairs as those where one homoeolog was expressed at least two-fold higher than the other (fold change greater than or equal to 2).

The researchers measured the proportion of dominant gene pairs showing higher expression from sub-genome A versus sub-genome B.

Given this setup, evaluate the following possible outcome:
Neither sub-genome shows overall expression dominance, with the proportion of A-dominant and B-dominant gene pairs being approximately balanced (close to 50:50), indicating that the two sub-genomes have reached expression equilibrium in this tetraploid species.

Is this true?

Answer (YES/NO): YES